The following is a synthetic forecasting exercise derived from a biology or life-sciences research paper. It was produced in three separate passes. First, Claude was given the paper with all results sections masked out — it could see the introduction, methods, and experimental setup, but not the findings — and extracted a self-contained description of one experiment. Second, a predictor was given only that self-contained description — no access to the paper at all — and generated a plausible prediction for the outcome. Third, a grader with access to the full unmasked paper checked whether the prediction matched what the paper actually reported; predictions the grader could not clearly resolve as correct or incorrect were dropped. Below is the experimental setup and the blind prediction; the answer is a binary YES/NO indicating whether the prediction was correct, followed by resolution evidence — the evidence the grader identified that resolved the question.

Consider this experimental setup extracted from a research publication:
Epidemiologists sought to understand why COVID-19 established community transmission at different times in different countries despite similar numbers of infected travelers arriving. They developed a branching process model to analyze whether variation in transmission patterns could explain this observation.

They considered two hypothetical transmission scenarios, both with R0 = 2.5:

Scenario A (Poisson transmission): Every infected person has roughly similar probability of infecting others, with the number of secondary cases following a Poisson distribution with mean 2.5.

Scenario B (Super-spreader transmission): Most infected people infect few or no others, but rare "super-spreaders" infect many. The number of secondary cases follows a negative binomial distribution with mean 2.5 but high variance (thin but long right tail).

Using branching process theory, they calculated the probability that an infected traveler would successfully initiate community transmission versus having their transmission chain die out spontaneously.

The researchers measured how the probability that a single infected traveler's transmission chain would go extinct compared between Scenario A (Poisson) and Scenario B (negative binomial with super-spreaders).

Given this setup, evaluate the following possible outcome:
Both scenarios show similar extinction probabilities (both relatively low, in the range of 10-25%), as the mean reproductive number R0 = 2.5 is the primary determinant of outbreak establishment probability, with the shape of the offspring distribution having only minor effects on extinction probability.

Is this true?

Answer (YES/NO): NO